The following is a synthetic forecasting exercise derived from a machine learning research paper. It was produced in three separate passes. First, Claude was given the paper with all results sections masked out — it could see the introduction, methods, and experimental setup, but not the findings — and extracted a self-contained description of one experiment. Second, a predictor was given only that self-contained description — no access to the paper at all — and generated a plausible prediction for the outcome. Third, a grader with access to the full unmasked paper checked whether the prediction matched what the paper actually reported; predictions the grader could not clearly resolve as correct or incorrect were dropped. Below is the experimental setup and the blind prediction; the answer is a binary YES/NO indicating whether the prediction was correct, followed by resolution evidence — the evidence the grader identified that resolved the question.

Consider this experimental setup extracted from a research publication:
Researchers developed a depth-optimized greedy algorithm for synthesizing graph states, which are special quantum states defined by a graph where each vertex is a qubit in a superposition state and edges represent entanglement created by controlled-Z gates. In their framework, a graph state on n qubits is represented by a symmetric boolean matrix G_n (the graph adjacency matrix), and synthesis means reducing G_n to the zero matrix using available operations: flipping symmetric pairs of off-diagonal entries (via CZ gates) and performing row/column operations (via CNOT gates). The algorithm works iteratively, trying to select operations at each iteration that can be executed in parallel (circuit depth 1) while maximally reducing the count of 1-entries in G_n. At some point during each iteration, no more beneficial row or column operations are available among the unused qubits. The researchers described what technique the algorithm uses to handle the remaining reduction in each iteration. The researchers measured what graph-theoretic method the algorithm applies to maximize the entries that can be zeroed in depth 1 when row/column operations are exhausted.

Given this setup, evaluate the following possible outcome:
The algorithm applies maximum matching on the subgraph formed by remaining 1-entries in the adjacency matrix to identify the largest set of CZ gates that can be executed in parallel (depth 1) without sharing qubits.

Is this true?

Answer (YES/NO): YES